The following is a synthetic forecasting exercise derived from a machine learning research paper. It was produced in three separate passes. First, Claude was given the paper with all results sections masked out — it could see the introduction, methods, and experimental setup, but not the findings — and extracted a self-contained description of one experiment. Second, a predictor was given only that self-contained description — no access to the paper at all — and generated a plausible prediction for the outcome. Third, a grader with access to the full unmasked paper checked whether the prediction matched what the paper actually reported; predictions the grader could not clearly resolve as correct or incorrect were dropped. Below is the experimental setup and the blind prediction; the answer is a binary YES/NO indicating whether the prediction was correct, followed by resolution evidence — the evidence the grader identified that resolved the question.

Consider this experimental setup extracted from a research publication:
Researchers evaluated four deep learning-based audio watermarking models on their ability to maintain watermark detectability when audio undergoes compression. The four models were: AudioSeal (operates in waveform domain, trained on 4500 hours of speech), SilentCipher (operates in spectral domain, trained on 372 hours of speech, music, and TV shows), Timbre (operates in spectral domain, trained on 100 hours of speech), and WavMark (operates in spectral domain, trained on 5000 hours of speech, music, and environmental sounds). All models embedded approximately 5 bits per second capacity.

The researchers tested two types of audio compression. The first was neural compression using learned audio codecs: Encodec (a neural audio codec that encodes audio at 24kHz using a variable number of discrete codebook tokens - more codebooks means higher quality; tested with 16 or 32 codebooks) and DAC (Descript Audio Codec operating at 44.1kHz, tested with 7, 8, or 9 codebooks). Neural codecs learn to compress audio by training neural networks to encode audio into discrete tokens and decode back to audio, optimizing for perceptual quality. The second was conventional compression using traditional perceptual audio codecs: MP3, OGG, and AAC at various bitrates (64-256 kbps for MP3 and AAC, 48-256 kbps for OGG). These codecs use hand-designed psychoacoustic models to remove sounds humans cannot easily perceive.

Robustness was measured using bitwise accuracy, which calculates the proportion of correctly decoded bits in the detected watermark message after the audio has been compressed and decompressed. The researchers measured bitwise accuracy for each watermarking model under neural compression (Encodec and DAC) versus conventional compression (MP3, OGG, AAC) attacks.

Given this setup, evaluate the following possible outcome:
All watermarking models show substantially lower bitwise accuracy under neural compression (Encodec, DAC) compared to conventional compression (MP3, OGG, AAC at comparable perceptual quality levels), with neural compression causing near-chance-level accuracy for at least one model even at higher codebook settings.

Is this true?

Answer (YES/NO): YES